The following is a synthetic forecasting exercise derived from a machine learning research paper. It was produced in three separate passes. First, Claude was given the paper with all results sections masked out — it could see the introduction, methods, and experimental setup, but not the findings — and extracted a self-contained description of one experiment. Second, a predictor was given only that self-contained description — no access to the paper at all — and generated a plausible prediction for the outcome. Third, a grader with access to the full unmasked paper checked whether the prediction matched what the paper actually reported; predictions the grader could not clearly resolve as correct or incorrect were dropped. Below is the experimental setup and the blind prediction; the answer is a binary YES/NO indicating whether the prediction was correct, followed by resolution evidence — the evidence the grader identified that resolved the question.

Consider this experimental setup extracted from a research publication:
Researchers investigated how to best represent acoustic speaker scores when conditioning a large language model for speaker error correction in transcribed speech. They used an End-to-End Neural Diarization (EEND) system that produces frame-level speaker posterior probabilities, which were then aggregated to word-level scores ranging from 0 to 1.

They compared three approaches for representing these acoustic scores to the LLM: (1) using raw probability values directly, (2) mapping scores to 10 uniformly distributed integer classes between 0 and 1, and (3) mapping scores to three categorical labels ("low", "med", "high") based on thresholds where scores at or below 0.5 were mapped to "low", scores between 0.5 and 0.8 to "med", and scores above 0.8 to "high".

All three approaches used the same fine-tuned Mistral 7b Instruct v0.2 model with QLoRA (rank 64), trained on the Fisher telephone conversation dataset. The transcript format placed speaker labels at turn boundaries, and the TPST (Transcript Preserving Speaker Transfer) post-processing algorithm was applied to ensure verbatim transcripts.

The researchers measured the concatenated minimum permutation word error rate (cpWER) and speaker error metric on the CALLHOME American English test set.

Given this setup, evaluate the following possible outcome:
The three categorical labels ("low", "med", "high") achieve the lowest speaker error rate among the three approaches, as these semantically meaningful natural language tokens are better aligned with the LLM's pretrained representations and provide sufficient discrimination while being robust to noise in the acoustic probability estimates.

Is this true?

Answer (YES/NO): YES